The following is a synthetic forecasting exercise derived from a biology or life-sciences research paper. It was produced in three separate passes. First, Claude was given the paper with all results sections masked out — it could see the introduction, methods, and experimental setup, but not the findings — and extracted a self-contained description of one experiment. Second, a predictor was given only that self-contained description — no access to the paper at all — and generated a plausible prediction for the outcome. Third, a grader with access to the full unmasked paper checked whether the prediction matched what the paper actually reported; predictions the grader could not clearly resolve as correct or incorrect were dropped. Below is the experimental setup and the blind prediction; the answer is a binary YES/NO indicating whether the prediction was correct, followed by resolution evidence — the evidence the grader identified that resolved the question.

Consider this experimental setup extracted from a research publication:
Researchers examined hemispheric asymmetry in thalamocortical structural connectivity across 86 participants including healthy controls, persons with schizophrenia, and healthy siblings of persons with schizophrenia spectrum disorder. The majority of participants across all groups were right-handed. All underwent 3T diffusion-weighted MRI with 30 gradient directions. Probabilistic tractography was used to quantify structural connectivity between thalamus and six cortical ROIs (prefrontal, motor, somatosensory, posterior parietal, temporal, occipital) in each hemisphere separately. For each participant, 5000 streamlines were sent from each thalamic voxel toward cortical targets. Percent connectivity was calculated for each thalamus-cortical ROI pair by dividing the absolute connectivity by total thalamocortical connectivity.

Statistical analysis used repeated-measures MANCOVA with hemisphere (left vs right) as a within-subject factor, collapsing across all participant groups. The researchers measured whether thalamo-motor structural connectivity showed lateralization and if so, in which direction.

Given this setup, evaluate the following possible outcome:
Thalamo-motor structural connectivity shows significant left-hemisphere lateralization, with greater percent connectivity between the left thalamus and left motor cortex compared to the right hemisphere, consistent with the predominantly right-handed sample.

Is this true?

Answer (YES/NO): YES